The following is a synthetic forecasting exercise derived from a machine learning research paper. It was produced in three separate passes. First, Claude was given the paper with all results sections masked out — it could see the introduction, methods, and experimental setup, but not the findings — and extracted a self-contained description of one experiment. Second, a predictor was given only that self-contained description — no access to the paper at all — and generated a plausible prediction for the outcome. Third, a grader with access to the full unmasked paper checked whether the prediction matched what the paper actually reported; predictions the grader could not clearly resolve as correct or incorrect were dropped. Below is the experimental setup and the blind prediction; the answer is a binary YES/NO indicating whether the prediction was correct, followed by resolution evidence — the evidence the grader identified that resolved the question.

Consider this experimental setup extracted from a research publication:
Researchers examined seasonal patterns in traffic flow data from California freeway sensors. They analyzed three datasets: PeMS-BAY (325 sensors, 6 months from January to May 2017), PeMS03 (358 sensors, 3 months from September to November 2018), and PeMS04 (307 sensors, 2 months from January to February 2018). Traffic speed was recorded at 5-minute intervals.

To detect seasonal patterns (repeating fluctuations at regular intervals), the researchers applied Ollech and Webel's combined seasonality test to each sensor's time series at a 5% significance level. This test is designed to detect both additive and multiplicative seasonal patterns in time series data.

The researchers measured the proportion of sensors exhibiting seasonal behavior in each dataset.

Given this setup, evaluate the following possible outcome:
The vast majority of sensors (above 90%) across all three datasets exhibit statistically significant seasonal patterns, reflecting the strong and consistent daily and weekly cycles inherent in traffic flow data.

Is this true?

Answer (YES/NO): NO